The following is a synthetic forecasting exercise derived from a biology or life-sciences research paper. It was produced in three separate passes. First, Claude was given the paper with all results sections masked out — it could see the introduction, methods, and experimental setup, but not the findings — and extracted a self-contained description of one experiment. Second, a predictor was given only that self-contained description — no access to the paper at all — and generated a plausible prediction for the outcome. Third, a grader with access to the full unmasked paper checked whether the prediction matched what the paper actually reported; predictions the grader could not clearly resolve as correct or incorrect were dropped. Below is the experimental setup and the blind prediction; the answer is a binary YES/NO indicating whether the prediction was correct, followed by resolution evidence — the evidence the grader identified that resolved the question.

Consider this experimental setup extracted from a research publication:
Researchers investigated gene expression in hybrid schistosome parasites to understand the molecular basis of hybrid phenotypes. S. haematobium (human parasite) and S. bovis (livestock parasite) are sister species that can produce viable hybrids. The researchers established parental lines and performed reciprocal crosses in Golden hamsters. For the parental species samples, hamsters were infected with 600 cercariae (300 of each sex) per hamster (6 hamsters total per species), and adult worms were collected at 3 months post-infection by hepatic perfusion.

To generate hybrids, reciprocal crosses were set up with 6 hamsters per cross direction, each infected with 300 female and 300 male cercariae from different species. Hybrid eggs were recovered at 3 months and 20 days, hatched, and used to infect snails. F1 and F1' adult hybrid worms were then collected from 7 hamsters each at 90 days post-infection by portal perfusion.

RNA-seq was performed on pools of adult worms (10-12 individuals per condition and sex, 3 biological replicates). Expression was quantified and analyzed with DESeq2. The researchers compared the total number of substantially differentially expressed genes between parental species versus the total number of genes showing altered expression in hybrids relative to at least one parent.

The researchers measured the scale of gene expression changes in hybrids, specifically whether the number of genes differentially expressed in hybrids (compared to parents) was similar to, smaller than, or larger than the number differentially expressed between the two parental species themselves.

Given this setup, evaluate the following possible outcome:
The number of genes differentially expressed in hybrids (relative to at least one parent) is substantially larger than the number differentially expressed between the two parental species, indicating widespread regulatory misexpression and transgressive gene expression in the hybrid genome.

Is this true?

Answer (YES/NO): NO